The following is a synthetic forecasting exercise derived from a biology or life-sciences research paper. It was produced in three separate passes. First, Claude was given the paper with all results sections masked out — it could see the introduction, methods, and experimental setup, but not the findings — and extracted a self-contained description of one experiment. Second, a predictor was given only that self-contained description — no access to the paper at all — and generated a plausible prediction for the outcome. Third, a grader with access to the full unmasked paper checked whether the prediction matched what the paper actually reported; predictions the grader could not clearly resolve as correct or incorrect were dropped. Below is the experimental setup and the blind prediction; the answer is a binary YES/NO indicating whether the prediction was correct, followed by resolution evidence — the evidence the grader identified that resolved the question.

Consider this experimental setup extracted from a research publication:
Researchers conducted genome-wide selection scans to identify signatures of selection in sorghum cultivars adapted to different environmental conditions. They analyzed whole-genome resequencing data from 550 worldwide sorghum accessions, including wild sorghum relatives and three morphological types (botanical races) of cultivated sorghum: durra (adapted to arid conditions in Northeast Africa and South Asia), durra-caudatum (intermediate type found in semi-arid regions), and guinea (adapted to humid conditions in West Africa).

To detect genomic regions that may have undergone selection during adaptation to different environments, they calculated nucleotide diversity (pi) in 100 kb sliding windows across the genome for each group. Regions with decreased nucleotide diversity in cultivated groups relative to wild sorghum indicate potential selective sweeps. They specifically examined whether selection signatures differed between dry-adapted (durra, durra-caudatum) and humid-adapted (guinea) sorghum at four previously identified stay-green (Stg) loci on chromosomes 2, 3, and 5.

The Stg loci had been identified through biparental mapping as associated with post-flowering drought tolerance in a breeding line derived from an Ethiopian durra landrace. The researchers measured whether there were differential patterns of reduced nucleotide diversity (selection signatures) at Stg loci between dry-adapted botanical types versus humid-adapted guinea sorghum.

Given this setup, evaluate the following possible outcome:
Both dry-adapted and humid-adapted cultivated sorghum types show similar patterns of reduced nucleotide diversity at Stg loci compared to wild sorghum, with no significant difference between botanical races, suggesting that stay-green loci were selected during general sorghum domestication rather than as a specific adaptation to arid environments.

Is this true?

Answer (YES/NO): NO